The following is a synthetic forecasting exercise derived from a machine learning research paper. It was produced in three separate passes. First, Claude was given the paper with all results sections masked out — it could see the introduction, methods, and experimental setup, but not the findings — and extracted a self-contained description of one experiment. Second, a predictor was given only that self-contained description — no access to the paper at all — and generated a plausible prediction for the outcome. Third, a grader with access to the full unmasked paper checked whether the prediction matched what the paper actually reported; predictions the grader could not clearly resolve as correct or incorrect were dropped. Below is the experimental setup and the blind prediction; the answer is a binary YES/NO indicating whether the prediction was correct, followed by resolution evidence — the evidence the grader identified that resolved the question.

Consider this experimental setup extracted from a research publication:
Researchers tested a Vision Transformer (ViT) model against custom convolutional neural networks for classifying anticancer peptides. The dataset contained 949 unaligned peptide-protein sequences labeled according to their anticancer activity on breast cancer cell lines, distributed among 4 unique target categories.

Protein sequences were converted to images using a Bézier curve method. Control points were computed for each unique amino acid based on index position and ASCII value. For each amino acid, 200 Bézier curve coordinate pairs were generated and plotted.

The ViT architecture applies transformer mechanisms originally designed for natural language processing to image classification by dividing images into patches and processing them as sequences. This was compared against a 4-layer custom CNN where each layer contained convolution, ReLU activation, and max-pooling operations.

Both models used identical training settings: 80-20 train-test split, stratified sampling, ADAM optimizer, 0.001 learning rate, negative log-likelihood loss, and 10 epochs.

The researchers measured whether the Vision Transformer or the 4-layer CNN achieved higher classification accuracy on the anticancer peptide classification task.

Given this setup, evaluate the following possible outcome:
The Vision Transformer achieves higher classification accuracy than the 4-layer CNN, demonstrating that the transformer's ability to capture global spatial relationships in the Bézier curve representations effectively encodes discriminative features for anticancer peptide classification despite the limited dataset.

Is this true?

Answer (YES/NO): NO